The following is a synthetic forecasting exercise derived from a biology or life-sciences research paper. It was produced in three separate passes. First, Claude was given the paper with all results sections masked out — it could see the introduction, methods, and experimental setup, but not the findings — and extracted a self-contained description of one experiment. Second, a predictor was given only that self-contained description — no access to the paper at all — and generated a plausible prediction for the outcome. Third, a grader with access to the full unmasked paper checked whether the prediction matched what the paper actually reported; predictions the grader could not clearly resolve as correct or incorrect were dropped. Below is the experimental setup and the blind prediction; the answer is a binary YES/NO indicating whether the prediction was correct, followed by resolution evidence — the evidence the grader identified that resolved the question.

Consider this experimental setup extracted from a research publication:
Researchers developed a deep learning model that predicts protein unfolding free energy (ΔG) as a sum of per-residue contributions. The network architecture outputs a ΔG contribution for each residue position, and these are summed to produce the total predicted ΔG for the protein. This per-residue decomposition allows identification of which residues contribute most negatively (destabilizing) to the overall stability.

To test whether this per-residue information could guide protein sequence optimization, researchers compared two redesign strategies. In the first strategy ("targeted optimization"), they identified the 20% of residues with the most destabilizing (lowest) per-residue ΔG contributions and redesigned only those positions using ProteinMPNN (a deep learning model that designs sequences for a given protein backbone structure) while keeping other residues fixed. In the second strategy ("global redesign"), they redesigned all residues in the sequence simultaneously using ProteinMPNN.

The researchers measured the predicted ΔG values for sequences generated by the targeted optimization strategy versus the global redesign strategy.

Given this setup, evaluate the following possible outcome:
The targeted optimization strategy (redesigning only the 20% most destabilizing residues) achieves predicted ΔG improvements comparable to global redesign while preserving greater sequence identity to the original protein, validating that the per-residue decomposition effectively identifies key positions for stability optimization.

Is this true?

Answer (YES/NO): NO